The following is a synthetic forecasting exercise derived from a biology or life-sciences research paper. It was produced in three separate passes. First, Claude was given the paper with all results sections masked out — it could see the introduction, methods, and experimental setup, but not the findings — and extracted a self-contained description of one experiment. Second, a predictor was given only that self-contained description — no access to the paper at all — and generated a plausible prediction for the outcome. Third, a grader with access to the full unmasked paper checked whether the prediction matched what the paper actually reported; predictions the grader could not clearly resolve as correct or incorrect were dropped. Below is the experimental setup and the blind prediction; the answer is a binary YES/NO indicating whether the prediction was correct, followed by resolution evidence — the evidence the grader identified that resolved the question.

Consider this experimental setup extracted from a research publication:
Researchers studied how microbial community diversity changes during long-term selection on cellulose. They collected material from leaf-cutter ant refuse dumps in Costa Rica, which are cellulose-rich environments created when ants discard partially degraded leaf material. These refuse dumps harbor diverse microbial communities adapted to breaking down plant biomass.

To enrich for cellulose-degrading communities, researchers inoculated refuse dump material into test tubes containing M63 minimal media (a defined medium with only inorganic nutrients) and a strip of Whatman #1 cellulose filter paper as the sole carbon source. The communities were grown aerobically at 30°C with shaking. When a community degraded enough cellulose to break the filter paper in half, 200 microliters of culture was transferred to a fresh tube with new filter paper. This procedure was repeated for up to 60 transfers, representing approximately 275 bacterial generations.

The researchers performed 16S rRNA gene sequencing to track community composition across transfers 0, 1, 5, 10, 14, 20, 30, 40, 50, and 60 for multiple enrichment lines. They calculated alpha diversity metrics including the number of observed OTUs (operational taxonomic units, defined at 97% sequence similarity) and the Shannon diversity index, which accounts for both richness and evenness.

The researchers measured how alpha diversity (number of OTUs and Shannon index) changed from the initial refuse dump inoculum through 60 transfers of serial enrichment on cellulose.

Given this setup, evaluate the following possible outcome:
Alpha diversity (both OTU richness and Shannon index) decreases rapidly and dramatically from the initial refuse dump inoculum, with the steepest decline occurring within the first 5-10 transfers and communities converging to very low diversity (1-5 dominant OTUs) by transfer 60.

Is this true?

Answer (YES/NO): NO